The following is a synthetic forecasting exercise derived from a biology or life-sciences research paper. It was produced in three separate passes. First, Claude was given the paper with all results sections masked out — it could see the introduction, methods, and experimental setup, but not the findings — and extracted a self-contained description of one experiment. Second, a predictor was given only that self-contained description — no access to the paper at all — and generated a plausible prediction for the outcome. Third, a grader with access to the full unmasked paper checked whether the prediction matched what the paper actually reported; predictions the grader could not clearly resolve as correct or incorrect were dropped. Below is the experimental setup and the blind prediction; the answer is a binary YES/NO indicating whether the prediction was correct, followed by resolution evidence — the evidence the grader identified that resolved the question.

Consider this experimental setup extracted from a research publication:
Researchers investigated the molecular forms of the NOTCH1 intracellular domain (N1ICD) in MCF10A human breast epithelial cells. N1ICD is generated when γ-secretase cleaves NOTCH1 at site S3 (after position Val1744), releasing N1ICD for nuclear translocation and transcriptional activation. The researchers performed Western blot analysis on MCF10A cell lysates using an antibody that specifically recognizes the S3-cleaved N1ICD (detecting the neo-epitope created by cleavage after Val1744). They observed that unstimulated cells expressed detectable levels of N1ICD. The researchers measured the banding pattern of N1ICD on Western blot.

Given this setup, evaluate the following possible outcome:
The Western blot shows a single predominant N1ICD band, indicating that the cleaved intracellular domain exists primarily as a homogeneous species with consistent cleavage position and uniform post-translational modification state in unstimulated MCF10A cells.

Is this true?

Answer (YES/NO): NO